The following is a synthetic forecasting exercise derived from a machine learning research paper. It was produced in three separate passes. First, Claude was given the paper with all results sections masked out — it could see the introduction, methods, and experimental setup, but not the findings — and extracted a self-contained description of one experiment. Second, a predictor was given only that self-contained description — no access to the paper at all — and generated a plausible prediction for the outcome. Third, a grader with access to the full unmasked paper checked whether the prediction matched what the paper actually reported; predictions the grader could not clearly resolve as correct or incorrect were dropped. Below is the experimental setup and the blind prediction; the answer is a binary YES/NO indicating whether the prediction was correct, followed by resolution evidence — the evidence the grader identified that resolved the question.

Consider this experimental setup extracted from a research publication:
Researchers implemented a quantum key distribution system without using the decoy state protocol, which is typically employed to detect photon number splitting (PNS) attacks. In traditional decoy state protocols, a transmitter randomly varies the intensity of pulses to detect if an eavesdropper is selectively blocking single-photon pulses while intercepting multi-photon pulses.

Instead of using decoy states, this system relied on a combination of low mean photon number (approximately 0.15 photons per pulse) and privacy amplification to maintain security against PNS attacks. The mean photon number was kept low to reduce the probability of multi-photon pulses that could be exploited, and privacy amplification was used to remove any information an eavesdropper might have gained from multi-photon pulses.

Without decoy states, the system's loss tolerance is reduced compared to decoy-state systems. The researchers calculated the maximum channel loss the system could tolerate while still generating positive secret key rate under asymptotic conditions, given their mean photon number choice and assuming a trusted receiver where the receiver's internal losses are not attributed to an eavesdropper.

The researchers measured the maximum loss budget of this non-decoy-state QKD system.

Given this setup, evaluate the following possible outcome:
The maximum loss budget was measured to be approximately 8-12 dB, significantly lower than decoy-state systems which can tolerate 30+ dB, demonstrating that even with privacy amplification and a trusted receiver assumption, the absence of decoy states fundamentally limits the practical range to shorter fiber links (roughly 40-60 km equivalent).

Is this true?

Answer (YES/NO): YES